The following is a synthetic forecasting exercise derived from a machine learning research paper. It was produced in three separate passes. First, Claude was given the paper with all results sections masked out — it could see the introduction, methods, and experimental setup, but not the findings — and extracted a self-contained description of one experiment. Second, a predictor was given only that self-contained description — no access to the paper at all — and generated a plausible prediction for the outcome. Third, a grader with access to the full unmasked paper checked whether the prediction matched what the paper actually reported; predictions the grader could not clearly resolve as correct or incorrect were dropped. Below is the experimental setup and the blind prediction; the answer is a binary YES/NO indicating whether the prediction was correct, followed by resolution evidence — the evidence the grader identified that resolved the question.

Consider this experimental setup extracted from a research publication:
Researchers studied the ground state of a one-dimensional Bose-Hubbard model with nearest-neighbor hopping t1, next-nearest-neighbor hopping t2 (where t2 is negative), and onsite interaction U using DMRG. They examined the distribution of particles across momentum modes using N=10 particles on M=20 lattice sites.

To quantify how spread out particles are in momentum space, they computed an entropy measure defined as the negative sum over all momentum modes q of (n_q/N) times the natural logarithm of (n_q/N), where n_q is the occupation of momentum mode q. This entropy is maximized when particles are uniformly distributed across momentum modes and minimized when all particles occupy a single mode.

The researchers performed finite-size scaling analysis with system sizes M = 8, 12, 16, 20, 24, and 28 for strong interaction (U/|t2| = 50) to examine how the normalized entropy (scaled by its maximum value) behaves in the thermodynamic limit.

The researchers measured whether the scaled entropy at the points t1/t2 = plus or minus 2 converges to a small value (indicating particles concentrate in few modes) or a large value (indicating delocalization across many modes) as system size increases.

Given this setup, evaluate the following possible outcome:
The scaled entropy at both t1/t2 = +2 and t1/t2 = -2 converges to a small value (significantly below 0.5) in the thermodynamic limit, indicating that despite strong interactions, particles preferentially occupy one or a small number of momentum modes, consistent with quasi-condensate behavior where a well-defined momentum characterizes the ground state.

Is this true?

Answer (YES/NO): NO